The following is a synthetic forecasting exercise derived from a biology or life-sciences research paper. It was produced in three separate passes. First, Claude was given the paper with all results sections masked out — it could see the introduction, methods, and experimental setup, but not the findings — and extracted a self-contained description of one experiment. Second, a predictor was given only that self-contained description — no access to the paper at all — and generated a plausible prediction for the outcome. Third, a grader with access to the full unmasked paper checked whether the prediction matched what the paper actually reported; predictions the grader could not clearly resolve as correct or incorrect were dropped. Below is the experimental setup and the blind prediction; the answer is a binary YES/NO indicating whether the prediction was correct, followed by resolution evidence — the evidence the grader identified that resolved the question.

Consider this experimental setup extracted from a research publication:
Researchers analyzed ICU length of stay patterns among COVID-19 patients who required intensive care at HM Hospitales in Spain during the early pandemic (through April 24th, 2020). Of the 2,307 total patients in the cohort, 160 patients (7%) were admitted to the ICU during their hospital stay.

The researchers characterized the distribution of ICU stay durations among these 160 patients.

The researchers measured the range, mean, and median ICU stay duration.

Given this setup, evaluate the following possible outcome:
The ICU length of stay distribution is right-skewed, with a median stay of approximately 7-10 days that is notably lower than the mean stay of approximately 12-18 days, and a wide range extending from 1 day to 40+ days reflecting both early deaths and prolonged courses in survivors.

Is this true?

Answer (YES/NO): NO